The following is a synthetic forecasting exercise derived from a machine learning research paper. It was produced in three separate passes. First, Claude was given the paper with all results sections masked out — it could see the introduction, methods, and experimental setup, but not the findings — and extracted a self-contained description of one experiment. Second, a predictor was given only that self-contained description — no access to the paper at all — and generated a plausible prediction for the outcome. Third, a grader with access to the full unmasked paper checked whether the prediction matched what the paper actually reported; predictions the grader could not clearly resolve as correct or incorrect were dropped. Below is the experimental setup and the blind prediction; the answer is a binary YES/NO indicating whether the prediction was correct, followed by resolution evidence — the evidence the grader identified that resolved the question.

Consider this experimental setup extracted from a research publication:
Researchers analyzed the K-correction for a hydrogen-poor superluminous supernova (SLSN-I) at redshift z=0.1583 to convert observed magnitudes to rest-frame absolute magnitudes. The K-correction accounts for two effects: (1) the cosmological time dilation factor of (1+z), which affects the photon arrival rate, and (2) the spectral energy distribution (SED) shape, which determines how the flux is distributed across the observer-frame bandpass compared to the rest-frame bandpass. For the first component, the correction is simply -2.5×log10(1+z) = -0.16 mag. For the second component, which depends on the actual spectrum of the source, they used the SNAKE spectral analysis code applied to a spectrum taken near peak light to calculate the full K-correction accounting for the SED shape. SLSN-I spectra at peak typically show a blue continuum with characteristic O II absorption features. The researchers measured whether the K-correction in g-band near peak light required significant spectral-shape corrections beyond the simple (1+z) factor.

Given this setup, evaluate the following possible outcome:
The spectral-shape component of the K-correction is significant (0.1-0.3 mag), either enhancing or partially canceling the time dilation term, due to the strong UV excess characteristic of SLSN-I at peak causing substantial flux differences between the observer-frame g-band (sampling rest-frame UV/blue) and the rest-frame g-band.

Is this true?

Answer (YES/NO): NO